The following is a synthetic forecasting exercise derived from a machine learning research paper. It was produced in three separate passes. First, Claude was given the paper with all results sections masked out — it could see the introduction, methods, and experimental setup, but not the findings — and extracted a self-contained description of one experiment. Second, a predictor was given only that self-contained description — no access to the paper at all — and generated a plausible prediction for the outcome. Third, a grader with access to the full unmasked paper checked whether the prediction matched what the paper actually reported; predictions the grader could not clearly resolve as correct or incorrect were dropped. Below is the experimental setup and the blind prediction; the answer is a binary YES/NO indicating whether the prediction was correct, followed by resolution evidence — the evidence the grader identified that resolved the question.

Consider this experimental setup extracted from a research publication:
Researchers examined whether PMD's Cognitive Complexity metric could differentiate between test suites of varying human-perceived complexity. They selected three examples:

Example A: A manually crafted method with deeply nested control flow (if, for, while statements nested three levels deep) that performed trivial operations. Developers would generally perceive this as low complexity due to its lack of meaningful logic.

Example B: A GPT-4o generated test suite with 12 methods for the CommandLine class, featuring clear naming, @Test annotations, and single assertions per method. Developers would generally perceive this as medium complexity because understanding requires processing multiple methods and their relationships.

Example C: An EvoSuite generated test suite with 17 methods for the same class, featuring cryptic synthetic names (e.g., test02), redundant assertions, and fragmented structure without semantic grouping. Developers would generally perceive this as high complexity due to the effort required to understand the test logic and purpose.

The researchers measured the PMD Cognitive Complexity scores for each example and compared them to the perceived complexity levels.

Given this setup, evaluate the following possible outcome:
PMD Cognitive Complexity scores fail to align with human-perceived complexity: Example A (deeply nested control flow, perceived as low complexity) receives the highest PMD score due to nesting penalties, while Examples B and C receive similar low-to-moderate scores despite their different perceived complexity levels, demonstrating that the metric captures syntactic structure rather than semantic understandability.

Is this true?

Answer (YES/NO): YES